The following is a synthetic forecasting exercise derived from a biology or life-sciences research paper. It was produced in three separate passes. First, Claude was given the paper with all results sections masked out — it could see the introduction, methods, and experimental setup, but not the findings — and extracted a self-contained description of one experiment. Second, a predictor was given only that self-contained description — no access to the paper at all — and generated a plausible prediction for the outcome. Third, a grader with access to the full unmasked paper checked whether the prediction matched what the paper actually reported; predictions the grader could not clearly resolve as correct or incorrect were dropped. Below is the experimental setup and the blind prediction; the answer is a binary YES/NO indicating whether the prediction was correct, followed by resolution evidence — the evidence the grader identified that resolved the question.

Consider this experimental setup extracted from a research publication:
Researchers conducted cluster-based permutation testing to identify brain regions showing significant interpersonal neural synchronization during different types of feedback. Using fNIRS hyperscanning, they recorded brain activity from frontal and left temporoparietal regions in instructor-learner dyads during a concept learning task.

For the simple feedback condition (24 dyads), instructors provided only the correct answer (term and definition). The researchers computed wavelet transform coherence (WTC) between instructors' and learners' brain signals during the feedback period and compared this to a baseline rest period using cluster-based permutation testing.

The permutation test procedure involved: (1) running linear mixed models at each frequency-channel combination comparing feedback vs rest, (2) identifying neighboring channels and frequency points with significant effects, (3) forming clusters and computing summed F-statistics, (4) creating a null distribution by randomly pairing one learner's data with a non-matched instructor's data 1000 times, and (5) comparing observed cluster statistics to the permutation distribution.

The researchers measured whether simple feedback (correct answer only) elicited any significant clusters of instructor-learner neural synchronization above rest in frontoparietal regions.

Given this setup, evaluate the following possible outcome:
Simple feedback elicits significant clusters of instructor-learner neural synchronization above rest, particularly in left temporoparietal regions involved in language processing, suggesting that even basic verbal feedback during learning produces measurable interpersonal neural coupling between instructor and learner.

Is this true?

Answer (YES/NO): NO